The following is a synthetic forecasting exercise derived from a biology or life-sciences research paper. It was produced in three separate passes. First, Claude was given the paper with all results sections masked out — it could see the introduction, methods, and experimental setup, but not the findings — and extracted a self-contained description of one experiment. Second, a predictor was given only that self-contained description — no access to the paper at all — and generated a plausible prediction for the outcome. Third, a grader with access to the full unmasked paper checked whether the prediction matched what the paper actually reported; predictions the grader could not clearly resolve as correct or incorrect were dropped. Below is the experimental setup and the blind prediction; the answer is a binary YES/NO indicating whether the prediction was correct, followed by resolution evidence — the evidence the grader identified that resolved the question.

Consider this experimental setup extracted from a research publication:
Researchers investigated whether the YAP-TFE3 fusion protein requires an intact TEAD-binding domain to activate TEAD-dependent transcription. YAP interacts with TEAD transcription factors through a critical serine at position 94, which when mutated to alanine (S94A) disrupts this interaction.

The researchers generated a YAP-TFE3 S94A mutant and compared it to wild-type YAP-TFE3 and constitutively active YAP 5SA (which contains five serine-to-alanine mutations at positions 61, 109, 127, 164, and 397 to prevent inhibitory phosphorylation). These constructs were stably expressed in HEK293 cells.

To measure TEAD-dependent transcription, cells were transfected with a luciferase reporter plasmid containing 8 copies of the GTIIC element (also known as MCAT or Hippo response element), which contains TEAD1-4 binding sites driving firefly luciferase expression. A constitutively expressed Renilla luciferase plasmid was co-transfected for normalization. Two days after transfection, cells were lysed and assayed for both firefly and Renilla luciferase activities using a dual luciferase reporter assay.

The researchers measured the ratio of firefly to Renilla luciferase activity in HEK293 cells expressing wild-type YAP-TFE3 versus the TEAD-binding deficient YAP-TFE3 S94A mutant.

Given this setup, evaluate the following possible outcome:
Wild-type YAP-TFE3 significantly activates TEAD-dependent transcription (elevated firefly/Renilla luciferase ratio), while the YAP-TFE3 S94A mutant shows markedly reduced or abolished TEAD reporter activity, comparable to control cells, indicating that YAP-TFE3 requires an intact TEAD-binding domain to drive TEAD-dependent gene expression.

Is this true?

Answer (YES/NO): YES